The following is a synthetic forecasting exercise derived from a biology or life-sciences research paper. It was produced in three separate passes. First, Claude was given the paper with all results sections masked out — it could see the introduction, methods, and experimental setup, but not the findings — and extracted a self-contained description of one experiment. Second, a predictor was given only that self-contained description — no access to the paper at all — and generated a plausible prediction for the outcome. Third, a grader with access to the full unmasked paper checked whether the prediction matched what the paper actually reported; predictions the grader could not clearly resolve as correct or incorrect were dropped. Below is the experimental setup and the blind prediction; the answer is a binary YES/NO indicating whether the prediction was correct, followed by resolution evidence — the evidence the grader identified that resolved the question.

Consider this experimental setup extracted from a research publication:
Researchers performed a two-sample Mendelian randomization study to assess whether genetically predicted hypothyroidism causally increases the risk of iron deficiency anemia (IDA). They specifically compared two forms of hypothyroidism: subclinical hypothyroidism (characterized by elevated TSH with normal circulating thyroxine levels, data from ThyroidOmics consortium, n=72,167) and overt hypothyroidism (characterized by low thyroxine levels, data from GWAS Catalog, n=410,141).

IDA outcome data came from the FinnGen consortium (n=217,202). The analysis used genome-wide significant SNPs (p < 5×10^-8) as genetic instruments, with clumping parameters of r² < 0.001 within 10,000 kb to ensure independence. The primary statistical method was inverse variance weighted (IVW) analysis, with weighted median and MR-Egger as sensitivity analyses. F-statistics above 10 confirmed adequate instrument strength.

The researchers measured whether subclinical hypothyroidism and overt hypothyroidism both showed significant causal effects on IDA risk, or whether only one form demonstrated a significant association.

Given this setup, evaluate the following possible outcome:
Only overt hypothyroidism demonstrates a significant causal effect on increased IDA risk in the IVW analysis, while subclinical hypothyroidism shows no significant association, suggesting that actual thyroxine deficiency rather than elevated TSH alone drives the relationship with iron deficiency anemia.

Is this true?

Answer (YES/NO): YES